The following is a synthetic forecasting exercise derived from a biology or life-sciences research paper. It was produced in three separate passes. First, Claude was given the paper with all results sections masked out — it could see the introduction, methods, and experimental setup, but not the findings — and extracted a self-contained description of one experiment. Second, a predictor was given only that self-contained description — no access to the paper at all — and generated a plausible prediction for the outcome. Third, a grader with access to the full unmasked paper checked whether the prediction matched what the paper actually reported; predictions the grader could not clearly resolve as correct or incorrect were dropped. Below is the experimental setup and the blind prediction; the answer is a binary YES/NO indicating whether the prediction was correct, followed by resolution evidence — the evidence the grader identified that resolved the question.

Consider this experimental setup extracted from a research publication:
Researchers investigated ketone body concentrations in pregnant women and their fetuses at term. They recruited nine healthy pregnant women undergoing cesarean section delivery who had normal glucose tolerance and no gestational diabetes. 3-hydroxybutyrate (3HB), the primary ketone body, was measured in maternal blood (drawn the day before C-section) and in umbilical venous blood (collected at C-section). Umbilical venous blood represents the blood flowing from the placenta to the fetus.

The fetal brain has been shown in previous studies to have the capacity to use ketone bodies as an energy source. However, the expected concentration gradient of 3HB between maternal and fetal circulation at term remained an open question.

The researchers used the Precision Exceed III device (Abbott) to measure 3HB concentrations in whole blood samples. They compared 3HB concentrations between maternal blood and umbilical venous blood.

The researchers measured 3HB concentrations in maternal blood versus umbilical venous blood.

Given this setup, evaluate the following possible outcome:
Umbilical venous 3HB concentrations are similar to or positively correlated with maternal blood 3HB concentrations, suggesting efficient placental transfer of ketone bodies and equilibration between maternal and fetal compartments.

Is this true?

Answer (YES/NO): NO